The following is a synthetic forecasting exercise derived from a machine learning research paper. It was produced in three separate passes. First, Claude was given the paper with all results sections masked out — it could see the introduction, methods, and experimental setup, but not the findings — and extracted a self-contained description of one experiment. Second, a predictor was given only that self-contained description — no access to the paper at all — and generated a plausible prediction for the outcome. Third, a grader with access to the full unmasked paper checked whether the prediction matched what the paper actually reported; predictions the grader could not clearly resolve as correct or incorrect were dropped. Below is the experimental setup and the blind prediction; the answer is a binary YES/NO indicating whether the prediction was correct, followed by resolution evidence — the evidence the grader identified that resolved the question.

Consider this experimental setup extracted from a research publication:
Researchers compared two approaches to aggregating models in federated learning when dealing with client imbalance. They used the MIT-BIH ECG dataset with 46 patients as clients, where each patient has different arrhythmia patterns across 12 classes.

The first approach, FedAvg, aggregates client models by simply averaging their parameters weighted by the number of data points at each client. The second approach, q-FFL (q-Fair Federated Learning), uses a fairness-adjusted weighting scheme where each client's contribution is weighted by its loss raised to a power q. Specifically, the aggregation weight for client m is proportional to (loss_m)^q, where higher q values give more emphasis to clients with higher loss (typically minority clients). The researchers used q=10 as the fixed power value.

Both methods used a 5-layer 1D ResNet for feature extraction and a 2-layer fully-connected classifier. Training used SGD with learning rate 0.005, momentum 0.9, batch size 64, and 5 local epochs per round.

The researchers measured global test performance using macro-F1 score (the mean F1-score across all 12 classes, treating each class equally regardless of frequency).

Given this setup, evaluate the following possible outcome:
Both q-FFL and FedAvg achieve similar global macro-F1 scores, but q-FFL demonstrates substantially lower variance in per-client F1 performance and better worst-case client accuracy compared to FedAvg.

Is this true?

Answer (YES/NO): NO